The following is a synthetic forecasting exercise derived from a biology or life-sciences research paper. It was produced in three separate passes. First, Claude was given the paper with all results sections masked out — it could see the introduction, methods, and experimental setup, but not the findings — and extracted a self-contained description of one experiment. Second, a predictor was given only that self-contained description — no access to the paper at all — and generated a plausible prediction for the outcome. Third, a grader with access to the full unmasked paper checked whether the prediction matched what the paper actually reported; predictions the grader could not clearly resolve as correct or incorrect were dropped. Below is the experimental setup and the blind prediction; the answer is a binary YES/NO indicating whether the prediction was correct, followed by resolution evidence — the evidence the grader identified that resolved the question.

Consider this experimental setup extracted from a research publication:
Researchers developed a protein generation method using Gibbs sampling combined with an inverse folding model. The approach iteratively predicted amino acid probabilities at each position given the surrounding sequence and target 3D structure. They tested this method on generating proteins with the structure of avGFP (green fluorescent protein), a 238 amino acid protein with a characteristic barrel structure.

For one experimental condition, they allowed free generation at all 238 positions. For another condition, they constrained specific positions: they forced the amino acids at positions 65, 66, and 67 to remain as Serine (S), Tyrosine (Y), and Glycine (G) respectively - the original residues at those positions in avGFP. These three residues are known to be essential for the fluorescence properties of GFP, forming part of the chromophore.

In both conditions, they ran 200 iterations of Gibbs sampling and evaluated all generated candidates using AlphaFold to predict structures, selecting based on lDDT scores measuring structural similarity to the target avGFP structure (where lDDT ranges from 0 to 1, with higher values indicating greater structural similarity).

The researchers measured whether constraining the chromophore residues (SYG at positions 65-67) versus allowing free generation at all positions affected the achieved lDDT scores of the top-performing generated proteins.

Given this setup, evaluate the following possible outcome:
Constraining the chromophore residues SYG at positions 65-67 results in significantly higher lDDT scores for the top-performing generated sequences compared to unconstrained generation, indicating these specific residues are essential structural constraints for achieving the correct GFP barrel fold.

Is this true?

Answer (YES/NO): NO